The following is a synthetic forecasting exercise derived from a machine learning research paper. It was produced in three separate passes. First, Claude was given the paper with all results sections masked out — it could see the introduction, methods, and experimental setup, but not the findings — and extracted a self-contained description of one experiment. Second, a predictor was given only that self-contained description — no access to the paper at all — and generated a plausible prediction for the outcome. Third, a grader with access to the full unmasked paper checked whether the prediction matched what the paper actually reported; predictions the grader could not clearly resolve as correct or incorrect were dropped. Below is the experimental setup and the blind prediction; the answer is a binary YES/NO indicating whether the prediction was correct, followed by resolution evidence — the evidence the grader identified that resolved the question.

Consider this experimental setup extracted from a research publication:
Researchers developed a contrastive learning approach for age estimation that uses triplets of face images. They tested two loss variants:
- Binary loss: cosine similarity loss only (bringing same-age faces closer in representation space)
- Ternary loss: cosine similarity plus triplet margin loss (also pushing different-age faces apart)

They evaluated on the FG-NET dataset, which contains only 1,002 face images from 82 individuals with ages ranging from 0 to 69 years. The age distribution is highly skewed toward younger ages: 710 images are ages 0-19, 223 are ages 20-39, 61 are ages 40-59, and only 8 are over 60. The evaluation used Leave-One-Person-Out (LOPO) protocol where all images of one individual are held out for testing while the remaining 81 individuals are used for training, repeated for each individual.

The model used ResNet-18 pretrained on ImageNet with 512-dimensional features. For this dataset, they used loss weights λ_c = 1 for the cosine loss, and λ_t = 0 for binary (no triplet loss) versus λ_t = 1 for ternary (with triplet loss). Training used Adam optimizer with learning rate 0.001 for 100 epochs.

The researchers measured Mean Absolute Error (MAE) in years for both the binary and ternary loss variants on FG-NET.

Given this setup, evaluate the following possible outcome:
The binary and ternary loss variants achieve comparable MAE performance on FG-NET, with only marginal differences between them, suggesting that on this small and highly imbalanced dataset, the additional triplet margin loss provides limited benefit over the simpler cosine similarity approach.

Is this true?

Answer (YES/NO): NO